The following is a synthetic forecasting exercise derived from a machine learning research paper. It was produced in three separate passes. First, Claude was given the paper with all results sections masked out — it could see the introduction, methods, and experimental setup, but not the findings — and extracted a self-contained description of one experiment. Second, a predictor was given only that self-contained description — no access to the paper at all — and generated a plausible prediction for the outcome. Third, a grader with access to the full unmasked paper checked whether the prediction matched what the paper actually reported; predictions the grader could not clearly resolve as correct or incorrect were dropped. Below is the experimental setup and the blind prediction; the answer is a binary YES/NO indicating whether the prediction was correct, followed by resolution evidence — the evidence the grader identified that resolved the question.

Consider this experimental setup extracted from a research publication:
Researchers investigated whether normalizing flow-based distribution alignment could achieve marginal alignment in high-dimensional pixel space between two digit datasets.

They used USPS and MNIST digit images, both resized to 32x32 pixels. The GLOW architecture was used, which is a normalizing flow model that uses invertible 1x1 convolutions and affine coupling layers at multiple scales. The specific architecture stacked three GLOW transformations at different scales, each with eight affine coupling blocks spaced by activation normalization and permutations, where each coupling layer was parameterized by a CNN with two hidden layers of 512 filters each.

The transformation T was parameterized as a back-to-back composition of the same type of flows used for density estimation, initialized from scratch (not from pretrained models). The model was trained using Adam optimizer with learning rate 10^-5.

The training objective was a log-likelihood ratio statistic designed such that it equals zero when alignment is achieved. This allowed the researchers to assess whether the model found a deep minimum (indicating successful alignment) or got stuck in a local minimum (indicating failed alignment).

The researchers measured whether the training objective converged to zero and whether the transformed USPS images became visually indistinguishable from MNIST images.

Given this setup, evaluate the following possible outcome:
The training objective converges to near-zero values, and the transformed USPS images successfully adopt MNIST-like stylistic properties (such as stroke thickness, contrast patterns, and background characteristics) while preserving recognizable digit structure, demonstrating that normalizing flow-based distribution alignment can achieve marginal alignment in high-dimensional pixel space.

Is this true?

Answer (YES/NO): NO